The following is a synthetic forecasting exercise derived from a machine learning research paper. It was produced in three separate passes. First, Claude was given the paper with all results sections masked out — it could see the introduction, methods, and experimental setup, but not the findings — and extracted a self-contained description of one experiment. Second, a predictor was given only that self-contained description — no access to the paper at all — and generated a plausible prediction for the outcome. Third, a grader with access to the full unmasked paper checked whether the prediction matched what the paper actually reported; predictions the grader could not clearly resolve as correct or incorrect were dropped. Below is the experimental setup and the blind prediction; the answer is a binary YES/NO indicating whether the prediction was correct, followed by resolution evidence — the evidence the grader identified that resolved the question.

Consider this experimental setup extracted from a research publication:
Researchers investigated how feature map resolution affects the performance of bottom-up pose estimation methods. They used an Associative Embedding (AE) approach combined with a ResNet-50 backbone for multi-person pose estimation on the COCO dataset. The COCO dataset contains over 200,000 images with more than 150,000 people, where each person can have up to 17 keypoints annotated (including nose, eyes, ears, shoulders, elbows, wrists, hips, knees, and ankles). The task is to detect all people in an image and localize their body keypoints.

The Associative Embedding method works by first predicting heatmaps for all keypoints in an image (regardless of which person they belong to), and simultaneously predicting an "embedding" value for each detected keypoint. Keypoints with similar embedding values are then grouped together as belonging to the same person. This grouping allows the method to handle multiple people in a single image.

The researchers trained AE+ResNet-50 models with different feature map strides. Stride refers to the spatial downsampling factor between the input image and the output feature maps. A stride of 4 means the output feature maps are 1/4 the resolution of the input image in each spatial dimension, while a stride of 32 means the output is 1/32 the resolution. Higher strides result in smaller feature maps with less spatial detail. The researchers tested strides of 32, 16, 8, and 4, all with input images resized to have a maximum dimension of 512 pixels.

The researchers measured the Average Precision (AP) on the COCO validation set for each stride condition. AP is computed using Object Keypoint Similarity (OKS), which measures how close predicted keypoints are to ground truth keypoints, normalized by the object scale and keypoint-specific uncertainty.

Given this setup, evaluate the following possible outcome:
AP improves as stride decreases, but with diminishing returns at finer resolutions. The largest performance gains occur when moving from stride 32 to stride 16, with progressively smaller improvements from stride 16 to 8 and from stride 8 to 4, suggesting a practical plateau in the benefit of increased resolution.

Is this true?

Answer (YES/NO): NO